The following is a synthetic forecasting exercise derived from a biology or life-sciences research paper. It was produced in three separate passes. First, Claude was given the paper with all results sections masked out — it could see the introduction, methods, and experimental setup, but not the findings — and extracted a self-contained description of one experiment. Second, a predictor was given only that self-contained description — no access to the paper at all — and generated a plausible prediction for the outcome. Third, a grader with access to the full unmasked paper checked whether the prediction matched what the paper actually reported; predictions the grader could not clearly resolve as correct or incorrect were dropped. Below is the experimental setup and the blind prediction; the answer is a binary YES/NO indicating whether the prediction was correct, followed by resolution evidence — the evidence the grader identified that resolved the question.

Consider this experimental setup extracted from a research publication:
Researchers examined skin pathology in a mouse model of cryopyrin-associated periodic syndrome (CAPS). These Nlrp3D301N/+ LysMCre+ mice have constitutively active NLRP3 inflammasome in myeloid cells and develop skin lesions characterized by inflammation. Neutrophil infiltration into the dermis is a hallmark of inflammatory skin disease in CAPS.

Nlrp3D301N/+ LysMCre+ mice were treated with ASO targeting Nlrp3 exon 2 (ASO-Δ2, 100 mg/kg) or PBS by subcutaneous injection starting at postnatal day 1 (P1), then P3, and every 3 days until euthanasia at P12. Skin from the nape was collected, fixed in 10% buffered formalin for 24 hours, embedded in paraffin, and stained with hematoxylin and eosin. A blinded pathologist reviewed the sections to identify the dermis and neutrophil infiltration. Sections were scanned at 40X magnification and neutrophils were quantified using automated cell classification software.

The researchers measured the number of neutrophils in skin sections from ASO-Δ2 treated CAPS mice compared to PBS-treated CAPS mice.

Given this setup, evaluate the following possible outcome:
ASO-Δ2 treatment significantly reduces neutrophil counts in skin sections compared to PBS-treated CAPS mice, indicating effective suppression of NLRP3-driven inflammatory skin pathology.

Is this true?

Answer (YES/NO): YES